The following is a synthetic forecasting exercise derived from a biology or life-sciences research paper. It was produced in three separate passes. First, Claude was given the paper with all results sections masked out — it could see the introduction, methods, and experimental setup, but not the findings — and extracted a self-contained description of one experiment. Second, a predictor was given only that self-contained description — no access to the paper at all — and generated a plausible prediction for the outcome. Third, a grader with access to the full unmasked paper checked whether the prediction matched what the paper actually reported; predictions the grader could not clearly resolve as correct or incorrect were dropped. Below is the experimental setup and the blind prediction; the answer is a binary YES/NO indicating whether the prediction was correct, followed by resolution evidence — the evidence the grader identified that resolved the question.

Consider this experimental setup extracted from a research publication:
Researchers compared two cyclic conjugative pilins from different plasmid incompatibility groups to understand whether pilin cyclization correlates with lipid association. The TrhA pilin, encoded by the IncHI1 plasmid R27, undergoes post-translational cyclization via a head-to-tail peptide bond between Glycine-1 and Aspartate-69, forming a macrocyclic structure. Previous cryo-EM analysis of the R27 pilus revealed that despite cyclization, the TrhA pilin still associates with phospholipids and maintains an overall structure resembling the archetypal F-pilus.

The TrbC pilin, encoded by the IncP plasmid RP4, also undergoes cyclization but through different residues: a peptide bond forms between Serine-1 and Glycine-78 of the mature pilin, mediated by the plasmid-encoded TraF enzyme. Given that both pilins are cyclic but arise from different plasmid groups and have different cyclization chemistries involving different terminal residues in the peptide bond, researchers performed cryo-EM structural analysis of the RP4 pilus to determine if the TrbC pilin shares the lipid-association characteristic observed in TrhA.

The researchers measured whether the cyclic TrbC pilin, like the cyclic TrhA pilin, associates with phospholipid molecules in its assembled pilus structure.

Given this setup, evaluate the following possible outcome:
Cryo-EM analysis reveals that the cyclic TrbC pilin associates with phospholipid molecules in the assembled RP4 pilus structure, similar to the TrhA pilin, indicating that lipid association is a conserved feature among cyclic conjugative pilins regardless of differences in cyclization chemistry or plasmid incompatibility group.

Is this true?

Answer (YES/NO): NO